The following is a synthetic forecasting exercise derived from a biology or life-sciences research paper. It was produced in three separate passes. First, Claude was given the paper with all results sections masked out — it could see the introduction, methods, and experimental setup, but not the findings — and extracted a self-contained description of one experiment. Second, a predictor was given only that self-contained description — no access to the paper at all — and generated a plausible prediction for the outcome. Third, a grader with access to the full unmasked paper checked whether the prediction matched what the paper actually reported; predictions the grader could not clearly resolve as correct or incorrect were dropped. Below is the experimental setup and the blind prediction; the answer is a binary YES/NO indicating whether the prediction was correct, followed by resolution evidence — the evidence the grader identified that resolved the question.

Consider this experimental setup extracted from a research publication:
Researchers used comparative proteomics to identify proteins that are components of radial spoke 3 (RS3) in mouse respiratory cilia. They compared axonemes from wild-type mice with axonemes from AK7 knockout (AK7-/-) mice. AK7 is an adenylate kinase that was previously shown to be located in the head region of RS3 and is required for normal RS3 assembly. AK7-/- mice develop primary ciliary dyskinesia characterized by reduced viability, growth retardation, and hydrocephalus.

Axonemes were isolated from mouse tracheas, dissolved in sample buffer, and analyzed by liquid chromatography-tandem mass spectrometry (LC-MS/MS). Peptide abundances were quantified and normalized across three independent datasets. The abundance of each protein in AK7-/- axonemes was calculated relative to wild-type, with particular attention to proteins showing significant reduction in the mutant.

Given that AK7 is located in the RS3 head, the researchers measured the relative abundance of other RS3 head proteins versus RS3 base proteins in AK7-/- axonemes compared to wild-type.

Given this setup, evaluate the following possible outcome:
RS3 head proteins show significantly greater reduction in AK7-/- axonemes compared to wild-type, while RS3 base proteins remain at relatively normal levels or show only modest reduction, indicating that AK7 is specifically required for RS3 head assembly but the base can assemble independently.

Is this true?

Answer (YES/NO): YES